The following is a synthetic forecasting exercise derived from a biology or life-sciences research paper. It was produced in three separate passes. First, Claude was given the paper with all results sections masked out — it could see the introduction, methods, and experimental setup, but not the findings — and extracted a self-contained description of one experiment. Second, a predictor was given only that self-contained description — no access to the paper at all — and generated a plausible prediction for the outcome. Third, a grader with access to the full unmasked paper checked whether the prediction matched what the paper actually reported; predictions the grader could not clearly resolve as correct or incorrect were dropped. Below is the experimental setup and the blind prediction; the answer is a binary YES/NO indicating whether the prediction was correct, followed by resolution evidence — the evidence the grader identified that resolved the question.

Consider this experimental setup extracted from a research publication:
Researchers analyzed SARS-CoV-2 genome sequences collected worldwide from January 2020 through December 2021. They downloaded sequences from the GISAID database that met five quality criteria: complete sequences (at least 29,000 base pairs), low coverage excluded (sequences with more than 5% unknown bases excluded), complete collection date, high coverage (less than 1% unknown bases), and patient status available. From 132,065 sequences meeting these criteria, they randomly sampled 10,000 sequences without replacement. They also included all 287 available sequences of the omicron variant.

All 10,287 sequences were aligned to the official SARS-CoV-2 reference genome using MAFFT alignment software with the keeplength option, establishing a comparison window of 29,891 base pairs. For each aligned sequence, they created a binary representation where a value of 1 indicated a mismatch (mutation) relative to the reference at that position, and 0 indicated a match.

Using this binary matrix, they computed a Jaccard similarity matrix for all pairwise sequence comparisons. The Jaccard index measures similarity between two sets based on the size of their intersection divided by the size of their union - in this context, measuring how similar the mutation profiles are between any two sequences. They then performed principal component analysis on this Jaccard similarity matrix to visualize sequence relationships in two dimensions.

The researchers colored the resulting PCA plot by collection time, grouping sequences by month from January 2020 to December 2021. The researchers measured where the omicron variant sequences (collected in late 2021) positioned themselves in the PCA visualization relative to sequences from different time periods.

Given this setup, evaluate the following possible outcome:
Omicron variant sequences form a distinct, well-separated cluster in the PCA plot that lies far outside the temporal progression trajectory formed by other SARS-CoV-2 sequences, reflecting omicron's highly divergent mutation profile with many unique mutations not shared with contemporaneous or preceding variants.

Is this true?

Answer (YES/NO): NO